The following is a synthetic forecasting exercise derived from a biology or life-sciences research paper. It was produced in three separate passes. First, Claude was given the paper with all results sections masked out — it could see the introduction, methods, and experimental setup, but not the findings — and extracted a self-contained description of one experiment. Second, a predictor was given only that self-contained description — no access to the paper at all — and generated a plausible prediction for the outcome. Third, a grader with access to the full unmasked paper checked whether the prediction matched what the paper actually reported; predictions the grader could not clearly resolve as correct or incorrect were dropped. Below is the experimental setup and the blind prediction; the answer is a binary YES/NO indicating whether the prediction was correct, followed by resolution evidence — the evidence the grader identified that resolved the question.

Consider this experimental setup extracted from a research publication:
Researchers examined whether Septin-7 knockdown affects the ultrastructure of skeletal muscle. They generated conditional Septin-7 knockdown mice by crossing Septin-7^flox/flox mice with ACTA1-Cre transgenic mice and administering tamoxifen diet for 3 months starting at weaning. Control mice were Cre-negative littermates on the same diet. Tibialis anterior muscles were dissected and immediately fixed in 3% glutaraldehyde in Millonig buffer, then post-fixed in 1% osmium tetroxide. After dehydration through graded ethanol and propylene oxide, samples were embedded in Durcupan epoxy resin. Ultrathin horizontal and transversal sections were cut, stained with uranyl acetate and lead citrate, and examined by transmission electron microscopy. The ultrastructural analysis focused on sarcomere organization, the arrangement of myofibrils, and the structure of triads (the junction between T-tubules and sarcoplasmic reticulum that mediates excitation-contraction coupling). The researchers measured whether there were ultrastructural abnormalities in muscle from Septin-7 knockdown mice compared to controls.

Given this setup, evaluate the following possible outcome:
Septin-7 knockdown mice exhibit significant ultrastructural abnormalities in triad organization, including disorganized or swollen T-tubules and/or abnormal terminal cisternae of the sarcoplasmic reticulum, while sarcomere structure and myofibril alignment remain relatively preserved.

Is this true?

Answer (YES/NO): NO